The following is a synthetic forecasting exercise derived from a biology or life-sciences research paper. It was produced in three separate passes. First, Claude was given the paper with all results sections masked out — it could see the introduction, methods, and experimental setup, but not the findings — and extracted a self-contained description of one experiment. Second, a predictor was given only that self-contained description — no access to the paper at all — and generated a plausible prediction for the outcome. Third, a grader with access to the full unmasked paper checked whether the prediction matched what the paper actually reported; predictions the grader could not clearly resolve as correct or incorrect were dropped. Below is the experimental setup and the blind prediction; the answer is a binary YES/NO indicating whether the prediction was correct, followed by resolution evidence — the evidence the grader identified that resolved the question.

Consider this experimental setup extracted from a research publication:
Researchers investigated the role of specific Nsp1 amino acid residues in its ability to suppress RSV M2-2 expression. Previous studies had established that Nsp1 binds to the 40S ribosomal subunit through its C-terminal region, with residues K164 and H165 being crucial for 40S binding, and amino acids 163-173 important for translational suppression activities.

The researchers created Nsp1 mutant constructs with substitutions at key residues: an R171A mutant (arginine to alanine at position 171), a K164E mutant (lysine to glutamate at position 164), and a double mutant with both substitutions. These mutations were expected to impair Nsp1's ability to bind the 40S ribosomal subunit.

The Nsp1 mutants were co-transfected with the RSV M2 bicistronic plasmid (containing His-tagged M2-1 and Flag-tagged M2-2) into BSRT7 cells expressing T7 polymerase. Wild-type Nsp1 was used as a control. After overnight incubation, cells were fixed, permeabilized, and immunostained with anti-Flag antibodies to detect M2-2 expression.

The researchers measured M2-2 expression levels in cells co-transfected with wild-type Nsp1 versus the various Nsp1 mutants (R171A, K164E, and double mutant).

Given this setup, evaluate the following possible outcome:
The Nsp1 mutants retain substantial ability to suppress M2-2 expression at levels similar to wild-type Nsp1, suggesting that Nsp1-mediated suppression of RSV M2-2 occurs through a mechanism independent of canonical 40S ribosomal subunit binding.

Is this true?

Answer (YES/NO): NO